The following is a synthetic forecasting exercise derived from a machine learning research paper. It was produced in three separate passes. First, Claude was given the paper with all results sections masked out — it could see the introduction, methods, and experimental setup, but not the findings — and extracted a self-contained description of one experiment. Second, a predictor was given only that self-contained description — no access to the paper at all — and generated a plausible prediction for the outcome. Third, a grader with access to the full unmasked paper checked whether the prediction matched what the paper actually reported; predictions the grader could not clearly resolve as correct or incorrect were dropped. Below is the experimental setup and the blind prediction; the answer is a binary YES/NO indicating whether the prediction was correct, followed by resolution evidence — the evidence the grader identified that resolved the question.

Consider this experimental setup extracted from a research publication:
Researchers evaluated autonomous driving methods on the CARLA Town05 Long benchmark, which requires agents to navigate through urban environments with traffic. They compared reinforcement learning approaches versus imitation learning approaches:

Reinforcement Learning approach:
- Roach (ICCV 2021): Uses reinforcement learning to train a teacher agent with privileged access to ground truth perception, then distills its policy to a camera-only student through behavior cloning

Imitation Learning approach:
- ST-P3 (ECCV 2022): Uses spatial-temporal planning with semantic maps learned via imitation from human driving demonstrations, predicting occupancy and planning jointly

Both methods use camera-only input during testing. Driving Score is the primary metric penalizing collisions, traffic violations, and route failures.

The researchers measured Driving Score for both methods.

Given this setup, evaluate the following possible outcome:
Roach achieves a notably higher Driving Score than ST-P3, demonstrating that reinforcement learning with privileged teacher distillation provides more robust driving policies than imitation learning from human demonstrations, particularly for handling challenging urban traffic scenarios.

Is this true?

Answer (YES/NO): YES